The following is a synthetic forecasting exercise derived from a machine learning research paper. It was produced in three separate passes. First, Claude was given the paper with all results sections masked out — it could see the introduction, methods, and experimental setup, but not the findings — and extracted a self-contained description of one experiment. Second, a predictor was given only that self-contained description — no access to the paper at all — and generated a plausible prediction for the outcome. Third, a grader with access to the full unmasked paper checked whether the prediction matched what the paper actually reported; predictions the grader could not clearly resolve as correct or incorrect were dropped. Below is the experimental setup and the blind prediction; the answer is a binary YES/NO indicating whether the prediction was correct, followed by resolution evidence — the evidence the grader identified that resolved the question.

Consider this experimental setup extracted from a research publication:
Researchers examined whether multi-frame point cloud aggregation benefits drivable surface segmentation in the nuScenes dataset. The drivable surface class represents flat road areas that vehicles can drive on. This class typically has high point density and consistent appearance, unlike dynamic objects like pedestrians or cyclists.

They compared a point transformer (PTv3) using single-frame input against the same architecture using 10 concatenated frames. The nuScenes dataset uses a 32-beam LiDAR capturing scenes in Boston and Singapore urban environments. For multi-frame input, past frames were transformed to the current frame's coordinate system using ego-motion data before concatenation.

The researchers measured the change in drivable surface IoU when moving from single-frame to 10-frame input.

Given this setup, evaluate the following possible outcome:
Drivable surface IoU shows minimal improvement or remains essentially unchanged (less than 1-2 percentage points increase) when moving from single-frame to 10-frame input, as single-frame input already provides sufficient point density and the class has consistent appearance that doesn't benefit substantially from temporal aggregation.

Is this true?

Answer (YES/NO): YES